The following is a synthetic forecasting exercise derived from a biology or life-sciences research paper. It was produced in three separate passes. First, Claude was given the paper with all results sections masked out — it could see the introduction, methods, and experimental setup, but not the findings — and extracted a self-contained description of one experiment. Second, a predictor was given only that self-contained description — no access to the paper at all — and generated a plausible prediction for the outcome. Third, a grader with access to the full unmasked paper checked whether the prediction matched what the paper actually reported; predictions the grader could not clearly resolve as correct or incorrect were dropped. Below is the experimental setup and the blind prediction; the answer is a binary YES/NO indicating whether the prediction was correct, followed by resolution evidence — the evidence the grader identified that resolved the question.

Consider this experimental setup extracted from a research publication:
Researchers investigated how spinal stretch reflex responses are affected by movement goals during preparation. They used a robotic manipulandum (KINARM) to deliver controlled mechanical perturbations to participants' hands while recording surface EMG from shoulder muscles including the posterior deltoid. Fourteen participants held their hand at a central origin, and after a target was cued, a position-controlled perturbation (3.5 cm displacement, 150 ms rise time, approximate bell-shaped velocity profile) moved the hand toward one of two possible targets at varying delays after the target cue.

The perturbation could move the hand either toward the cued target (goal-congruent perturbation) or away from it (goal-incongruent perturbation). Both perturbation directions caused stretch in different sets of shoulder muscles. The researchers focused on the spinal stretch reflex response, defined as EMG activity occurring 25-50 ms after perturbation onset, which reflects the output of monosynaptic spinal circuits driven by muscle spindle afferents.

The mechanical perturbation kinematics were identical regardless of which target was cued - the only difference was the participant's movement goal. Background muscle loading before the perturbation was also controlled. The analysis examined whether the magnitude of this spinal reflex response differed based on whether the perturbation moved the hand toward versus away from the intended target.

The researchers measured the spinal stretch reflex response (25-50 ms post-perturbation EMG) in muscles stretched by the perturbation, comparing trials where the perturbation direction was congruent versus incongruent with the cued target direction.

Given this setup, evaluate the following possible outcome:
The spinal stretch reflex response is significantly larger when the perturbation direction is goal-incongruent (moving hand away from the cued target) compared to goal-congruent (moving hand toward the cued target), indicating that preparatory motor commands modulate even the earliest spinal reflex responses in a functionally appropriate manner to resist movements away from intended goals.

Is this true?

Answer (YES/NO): YES